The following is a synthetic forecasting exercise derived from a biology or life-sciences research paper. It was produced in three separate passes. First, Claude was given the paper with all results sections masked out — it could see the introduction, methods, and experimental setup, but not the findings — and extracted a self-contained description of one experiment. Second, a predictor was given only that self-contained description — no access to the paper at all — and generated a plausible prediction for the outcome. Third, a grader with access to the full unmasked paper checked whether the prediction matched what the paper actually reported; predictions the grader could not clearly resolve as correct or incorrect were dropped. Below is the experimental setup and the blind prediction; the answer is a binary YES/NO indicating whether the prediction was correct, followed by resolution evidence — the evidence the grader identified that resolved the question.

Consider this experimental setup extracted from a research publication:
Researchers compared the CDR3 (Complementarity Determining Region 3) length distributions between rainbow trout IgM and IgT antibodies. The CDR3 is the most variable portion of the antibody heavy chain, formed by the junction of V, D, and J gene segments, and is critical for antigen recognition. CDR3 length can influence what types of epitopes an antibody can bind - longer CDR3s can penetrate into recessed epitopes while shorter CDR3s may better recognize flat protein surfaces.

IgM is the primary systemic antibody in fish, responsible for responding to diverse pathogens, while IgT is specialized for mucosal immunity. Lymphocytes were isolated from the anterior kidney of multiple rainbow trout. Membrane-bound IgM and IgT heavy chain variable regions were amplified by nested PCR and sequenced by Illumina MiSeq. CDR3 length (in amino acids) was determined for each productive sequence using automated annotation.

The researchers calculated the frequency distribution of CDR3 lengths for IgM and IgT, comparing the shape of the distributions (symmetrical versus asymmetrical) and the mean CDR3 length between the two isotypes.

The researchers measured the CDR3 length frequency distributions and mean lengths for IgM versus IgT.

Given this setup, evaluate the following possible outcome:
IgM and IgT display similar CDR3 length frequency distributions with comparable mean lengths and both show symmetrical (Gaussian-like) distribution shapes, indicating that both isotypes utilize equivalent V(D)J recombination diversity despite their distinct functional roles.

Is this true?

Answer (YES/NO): NO